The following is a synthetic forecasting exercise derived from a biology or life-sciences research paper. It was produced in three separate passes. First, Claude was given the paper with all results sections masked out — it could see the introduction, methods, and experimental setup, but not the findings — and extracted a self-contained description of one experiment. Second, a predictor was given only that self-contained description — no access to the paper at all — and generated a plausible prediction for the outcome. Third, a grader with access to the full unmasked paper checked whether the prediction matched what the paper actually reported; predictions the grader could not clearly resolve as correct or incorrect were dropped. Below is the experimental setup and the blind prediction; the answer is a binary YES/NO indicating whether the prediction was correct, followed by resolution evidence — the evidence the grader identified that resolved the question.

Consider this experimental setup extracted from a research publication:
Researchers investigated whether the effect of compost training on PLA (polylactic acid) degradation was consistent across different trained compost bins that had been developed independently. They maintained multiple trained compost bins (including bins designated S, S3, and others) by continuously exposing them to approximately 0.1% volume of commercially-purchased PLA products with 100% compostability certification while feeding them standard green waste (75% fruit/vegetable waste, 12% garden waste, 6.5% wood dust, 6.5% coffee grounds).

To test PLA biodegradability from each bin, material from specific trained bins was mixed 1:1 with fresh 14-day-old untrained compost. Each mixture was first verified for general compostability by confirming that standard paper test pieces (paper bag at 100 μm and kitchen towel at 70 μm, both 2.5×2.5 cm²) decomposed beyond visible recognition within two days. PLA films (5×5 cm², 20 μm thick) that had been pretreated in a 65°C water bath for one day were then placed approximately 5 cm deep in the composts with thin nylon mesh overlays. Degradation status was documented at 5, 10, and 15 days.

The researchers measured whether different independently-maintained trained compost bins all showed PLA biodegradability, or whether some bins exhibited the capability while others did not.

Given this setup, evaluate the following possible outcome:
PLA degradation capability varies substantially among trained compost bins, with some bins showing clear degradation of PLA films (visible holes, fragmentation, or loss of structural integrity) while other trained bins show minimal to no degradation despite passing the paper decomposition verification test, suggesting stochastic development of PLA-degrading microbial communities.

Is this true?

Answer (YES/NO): NO